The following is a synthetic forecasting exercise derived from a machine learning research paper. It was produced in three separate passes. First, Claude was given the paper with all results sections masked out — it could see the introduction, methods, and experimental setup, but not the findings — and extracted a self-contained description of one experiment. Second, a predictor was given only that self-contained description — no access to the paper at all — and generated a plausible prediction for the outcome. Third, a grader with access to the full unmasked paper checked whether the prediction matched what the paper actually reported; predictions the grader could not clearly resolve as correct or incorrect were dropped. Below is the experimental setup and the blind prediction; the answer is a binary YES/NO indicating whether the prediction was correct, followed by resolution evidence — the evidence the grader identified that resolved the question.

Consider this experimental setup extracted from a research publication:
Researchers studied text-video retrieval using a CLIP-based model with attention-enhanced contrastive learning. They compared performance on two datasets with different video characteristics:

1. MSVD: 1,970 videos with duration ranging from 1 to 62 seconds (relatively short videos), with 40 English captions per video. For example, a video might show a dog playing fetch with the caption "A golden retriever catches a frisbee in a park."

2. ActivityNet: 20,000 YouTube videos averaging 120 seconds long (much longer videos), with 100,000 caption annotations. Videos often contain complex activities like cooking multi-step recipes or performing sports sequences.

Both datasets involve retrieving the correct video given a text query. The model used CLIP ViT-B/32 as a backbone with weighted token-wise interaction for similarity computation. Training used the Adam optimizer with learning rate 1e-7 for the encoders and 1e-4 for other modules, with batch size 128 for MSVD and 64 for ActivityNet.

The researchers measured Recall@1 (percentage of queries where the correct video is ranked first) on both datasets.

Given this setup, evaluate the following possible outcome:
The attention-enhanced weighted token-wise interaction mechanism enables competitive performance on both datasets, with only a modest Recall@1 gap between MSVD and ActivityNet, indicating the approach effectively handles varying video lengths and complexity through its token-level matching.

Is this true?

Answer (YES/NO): YES